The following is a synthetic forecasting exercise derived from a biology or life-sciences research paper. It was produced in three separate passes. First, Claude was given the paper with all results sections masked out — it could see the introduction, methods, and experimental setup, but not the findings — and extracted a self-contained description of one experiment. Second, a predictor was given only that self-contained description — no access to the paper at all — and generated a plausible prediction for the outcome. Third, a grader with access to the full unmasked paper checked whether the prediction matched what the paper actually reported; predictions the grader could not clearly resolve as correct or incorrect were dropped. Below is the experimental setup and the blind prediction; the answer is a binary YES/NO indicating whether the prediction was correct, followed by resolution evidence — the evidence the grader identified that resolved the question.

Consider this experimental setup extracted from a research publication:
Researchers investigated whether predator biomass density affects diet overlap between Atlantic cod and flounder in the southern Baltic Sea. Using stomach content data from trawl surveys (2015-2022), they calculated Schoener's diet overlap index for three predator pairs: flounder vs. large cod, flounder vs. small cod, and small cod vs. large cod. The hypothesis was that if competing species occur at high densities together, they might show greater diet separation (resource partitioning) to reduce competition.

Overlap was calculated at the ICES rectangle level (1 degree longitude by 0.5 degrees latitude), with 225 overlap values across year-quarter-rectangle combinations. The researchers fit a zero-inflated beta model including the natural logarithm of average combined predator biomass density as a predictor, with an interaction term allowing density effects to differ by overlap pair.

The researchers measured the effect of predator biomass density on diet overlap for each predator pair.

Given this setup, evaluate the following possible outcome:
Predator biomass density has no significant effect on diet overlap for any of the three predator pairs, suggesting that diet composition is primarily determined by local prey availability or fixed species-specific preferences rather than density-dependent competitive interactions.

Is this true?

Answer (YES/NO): NO